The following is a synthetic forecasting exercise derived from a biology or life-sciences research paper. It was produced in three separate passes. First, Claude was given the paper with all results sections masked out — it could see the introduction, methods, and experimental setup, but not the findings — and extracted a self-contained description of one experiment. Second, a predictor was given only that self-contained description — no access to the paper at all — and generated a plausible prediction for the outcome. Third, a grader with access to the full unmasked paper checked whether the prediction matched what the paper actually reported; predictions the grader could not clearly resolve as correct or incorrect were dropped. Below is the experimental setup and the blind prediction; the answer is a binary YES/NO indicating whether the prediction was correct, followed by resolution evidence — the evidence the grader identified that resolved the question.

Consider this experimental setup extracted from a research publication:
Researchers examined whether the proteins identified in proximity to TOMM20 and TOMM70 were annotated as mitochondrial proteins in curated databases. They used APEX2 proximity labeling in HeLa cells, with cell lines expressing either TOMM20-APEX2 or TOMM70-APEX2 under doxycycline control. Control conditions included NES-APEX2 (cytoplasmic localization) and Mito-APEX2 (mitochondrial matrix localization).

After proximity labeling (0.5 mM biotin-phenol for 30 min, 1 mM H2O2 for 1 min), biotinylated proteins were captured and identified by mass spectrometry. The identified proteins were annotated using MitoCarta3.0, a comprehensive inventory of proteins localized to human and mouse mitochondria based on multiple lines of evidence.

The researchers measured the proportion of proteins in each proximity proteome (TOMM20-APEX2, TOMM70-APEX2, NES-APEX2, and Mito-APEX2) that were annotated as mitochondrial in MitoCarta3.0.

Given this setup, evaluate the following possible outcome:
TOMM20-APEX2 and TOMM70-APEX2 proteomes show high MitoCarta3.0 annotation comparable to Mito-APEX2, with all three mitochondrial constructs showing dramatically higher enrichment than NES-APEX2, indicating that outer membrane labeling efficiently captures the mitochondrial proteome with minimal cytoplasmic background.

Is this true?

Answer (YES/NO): NO